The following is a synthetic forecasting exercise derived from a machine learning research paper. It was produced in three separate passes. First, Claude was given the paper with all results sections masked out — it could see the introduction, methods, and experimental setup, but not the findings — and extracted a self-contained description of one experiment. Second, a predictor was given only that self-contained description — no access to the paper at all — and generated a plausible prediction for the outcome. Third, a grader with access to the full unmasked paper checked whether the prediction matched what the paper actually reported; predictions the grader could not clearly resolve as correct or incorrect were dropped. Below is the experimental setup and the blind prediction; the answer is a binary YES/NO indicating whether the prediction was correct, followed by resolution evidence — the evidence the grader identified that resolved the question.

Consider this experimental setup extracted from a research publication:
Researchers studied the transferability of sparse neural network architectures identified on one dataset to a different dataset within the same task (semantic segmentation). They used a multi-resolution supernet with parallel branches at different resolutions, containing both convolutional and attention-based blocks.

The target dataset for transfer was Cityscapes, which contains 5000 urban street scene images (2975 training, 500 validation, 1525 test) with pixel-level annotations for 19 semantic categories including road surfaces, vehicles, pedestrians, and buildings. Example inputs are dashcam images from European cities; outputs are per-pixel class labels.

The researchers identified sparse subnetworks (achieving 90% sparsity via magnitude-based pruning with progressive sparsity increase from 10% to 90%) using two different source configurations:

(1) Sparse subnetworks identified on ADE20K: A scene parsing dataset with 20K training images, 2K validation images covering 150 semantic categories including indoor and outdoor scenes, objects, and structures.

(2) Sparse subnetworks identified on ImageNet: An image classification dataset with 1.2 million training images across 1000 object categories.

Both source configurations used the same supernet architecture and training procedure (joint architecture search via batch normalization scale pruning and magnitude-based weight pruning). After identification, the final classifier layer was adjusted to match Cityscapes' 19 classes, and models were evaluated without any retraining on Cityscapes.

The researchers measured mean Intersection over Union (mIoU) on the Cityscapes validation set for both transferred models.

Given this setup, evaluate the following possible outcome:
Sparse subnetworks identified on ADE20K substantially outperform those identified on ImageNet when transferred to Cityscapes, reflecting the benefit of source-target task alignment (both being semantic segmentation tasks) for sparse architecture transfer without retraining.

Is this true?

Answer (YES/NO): NO